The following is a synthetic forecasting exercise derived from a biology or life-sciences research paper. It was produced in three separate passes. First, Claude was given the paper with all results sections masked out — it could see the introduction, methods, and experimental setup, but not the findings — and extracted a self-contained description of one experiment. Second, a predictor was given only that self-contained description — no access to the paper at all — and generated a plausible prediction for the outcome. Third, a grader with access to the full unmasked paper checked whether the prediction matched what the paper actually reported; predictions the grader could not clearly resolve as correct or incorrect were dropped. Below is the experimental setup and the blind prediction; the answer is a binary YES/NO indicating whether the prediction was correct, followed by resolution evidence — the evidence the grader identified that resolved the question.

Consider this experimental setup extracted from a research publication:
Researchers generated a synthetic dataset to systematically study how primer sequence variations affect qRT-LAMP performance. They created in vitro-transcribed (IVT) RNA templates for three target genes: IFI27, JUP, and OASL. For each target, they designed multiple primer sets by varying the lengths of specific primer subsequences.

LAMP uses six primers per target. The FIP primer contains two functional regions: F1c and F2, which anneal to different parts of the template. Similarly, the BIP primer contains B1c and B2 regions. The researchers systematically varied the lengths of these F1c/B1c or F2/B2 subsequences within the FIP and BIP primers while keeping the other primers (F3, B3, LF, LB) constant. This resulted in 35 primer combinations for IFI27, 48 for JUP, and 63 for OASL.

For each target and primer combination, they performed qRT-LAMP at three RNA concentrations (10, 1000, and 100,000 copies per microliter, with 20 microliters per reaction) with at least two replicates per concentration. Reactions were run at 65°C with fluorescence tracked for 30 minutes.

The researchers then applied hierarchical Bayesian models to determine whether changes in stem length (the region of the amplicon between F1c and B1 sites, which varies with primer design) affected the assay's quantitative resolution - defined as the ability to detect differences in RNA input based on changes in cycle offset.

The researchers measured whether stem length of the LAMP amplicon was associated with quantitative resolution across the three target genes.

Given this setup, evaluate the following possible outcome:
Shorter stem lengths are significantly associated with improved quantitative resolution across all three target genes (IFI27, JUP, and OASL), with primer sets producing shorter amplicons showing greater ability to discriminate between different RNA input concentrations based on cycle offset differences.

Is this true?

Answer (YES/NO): NO